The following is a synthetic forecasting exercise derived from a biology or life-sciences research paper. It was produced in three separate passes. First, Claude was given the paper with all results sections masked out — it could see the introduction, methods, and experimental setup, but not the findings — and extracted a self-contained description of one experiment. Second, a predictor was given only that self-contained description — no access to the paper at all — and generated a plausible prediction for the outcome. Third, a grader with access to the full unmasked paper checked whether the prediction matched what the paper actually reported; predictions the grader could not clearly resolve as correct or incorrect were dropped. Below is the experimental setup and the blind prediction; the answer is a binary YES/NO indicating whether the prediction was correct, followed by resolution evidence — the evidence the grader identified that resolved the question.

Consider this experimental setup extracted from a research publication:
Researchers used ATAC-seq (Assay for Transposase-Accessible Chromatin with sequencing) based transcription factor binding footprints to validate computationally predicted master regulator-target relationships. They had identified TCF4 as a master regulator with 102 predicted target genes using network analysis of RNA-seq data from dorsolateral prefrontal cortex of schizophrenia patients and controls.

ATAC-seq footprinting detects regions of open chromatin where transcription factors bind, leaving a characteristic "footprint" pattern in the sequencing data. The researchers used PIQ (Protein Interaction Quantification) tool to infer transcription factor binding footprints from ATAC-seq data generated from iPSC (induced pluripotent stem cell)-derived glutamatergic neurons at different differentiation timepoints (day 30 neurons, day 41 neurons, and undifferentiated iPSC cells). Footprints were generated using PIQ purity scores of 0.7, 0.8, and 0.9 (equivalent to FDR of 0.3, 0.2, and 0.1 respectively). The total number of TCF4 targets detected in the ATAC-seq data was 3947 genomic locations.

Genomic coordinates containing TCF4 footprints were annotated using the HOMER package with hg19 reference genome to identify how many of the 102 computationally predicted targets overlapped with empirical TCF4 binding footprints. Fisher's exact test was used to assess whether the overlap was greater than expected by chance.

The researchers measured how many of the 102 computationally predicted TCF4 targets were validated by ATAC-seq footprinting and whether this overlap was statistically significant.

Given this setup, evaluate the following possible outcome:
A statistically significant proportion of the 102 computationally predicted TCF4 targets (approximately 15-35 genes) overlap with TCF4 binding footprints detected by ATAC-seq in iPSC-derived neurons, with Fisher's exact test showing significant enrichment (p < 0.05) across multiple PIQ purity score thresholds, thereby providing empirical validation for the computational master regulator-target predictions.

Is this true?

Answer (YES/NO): NO